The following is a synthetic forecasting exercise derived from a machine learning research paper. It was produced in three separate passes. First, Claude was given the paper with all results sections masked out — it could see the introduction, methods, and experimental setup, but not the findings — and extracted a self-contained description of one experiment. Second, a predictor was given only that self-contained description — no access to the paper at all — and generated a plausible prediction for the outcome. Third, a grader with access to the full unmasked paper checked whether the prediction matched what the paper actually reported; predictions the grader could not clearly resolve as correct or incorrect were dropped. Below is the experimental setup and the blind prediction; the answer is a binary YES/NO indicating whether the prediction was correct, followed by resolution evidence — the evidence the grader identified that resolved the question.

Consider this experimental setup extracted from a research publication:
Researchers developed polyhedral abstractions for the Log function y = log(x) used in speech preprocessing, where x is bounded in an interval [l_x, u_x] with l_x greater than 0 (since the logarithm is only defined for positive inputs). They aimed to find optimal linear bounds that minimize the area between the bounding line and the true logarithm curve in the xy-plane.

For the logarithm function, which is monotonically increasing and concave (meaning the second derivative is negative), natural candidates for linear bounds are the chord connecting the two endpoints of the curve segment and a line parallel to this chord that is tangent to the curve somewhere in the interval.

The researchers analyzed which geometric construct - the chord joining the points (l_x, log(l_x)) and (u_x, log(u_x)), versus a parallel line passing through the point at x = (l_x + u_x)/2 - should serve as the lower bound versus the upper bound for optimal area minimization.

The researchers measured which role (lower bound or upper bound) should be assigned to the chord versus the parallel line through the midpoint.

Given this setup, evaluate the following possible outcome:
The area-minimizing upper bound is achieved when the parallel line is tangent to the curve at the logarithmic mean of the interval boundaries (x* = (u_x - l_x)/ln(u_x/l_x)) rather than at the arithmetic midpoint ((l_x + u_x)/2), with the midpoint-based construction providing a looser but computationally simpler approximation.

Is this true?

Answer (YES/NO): NO